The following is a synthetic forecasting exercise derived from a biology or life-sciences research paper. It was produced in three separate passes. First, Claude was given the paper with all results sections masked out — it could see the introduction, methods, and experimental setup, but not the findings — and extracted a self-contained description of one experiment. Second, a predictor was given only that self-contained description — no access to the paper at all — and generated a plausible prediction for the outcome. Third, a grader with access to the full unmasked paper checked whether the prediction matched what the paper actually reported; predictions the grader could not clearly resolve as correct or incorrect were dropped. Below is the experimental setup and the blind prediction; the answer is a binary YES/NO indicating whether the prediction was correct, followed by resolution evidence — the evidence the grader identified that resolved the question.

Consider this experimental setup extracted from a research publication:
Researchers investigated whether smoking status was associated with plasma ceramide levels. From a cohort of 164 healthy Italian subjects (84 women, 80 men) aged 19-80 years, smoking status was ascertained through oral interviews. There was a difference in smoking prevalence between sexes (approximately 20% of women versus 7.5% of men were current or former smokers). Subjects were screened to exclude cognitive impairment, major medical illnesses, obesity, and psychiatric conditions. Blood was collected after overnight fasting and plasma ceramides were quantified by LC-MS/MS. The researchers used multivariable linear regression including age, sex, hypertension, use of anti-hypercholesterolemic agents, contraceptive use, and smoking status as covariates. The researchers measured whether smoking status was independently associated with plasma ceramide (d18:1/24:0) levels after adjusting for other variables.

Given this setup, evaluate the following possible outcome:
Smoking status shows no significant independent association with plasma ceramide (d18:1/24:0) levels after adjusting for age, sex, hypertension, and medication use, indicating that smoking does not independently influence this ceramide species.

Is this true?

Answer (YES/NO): YES